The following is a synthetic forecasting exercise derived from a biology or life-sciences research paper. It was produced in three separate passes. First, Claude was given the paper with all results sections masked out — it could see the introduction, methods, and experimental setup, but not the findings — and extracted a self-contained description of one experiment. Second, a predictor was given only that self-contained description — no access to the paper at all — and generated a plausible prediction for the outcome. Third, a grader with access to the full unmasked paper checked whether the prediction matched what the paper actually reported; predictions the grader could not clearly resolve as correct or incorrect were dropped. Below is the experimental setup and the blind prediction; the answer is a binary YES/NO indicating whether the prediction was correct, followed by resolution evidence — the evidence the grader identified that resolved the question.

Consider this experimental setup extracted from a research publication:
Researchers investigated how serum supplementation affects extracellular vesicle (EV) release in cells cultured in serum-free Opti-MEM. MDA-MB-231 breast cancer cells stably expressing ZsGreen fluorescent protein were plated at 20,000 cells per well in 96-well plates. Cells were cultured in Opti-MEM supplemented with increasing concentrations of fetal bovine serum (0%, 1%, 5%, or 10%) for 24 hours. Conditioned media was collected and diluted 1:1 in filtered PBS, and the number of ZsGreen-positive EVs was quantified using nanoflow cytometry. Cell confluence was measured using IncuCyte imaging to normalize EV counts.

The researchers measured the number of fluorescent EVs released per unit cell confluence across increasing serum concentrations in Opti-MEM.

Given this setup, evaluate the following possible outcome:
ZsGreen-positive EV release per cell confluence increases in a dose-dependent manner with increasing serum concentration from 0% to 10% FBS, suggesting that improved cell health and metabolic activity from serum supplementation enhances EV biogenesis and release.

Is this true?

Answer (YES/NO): NO